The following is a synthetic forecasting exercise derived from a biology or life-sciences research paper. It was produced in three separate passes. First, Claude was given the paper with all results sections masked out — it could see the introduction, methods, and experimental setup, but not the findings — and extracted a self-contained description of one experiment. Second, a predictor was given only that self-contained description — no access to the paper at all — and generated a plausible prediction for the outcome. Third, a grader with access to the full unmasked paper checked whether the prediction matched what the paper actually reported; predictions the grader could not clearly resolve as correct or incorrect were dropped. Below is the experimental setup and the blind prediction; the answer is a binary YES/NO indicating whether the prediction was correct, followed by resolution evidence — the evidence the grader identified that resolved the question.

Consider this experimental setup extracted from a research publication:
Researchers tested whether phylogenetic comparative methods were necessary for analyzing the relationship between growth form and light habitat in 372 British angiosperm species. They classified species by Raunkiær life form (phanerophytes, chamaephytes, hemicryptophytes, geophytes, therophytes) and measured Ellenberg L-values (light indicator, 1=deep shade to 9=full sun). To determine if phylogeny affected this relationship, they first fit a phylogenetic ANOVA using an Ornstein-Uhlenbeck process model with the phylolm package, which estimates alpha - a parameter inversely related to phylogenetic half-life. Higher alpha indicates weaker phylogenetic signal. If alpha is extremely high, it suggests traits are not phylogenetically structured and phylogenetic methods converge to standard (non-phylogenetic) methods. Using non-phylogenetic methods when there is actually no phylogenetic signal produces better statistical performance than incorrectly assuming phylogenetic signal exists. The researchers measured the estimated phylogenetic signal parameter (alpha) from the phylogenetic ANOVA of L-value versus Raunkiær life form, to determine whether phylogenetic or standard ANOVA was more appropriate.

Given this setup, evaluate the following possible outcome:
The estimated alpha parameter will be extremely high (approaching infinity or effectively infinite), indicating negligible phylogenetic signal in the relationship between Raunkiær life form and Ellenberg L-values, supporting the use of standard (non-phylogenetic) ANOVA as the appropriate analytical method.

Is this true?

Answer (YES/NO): YES